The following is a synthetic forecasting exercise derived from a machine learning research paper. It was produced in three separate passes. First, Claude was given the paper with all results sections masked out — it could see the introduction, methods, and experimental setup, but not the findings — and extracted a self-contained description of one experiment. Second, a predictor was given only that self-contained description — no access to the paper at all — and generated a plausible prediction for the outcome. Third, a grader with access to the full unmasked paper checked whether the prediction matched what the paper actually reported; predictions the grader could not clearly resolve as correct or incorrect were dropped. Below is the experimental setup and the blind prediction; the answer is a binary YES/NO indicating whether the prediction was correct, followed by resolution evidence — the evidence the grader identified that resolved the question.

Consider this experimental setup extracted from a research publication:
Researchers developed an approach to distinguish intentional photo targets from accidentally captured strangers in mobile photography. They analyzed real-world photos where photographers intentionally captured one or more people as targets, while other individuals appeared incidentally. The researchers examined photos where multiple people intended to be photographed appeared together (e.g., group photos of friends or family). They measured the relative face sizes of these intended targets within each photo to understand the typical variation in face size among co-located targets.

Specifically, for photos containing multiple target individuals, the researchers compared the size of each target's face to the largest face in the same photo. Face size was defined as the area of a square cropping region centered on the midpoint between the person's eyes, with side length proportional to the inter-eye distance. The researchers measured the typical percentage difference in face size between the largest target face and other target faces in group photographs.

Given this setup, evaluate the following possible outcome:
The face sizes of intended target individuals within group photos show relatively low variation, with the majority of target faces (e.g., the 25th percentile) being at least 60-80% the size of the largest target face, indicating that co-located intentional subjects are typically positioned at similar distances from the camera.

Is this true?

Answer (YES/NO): NO